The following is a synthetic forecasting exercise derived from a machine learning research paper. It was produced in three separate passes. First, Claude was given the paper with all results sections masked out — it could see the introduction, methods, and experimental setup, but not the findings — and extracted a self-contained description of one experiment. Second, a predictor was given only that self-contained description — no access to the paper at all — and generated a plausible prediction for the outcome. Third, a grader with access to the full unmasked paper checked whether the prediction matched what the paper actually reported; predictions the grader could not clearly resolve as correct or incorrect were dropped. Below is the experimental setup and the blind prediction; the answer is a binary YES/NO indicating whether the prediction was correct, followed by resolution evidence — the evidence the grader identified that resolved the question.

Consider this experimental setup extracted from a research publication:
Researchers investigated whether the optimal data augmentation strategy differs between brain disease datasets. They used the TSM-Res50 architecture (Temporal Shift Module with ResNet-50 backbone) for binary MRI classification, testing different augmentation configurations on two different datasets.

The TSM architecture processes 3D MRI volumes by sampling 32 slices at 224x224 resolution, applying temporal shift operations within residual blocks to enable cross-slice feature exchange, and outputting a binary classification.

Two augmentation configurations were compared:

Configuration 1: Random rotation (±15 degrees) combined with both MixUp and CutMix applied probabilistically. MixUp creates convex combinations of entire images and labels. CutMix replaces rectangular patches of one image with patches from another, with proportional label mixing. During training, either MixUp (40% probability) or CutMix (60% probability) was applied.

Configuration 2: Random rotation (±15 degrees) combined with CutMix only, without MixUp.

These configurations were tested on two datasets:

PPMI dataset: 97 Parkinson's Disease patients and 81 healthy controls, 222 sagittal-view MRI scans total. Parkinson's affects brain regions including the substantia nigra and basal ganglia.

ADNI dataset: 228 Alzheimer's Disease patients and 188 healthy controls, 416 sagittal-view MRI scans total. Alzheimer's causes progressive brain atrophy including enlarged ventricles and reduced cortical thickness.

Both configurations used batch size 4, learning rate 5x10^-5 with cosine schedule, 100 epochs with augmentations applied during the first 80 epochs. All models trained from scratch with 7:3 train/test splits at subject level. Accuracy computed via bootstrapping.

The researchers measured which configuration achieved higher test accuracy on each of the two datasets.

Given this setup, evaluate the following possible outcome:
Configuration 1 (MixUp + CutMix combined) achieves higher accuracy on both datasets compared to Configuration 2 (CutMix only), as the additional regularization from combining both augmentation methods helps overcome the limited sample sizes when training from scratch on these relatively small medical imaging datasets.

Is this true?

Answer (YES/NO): NO